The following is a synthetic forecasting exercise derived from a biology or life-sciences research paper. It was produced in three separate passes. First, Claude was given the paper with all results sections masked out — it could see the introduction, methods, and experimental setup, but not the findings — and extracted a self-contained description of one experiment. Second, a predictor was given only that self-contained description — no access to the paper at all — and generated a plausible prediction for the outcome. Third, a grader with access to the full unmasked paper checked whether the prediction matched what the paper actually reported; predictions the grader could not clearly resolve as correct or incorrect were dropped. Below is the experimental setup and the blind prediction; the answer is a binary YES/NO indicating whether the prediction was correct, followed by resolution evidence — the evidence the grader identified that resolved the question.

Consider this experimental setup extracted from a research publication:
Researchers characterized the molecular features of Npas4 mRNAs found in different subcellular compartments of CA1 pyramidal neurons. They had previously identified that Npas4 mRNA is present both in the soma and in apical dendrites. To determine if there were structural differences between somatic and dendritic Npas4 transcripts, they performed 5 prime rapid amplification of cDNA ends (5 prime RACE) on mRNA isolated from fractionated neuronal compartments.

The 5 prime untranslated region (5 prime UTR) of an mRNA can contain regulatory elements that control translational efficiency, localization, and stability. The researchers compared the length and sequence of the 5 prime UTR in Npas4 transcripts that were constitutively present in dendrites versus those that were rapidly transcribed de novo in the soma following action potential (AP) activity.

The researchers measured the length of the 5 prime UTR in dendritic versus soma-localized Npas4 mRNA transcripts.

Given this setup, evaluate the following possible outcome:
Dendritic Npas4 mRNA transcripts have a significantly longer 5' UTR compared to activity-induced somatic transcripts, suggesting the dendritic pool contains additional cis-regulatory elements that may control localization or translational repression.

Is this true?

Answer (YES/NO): YES